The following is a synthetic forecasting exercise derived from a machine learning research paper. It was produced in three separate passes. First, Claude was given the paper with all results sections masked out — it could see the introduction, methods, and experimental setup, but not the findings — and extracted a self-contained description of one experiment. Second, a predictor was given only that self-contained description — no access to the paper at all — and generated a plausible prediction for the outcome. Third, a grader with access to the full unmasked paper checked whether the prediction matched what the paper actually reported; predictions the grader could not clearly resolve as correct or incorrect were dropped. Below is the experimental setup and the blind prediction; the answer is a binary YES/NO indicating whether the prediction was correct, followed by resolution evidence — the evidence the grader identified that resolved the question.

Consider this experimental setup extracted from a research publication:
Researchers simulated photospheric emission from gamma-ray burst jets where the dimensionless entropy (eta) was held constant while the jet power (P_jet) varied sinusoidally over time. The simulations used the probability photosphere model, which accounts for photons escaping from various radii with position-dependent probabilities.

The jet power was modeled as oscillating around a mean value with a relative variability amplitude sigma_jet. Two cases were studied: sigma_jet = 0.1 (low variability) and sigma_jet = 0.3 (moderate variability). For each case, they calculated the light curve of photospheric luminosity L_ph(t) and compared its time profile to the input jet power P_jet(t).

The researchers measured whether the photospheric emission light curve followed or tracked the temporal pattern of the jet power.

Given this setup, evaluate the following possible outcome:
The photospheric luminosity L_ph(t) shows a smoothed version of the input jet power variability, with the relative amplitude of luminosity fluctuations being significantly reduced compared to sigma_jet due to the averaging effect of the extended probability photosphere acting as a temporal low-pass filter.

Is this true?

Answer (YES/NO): NO